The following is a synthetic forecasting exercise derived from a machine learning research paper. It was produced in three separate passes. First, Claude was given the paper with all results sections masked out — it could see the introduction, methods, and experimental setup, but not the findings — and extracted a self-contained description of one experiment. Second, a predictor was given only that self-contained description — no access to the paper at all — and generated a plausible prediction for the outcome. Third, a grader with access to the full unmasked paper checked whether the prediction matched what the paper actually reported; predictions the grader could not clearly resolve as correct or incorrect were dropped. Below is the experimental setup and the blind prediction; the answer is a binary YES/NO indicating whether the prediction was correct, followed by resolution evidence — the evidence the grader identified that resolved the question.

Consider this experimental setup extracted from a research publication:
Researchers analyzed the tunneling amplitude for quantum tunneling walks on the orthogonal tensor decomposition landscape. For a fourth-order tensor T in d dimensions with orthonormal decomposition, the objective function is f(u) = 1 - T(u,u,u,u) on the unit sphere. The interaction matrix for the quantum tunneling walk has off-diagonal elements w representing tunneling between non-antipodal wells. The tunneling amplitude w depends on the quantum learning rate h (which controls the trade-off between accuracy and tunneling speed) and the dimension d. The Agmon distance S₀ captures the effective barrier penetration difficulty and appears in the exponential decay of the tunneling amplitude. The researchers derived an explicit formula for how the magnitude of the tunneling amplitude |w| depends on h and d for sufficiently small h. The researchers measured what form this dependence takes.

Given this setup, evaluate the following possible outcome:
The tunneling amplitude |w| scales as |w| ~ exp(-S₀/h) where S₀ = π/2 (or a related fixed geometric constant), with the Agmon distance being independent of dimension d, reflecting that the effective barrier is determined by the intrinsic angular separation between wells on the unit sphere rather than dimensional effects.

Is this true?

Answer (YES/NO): NO